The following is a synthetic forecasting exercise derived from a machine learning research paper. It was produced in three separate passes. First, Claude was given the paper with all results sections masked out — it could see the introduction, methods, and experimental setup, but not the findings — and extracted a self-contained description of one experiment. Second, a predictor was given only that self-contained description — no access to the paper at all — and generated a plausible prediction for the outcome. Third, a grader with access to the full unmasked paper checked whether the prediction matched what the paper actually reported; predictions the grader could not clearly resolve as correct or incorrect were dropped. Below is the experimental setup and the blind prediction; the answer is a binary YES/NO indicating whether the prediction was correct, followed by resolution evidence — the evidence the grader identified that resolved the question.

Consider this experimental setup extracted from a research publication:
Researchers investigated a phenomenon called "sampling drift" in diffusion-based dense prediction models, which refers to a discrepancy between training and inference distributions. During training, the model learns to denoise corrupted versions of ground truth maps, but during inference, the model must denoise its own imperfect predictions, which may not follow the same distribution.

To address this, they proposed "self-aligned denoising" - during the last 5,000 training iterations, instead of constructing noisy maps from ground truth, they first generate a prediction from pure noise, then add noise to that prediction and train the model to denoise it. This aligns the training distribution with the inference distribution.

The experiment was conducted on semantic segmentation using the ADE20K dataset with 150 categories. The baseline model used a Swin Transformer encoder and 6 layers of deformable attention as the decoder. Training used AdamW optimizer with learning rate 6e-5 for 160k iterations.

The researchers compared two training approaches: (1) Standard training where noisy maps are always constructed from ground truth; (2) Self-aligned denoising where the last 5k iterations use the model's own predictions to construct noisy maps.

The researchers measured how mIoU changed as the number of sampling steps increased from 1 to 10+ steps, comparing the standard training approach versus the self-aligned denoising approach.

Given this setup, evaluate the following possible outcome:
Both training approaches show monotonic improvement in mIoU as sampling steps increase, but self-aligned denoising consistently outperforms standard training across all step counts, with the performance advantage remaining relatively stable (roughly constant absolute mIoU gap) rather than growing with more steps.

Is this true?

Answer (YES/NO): NO